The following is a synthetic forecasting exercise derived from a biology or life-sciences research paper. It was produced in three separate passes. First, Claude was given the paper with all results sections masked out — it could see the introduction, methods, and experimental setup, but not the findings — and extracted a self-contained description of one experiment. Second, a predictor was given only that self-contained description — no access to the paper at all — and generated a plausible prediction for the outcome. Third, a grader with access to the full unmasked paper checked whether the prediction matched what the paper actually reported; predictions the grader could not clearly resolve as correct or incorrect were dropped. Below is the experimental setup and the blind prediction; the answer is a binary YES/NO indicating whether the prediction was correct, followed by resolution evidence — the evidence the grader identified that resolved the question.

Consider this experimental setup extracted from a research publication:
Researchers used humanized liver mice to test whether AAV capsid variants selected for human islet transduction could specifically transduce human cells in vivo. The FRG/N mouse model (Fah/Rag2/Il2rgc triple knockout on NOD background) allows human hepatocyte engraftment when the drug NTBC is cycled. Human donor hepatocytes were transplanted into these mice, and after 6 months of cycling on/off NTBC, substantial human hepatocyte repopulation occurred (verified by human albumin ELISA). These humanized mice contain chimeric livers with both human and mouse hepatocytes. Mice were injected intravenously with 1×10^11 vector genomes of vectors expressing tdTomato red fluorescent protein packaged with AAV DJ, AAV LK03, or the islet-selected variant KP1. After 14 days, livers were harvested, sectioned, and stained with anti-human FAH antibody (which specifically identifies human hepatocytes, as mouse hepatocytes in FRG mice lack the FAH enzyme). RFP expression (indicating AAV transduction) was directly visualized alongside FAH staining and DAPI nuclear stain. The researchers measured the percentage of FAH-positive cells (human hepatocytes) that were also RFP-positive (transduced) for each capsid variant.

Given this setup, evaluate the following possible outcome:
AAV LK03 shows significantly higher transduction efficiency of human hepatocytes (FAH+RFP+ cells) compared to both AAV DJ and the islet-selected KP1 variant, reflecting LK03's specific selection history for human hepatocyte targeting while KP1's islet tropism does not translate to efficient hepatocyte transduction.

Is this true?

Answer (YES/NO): NO